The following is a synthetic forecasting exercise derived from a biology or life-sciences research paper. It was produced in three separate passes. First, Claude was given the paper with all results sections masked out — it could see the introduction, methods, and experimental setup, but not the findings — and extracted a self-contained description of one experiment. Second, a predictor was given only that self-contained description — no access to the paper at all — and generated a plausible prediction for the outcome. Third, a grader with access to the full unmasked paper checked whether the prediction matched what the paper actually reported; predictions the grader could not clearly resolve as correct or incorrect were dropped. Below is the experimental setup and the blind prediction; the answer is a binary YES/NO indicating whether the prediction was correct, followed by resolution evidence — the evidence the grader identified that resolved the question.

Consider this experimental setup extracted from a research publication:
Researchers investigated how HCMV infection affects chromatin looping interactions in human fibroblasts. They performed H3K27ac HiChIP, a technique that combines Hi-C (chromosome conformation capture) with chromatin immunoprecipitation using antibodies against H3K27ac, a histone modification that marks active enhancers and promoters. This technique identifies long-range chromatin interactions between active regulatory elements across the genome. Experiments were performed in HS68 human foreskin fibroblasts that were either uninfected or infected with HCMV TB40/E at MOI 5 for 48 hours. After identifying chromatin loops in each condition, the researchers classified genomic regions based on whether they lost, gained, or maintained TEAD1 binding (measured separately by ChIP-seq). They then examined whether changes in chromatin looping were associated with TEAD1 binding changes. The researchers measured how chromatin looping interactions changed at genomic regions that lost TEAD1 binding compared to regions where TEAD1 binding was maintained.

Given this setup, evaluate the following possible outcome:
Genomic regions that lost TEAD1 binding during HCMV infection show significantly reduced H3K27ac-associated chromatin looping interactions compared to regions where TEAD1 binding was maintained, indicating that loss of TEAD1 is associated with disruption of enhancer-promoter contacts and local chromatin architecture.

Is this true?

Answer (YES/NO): YES